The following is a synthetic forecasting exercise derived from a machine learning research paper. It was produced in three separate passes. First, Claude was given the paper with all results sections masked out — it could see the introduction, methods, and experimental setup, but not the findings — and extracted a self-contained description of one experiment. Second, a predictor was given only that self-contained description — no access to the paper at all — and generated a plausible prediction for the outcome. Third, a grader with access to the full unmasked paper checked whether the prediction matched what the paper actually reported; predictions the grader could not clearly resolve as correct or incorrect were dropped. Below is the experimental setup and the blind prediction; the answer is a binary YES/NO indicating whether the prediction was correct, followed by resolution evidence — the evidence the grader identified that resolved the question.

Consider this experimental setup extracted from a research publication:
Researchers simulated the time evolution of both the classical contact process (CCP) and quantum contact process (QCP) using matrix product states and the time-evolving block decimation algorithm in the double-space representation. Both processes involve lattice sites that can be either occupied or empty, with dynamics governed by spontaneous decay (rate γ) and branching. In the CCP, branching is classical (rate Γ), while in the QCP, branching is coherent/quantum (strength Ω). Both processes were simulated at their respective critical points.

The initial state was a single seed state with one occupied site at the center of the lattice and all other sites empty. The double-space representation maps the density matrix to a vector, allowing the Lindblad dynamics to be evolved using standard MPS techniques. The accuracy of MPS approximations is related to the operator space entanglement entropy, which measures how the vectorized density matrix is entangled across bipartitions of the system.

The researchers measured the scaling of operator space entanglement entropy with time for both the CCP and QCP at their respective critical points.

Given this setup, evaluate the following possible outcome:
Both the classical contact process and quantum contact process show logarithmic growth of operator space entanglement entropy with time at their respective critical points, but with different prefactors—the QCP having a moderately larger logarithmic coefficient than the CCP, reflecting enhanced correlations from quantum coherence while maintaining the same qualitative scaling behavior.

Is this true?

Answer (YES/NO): NO